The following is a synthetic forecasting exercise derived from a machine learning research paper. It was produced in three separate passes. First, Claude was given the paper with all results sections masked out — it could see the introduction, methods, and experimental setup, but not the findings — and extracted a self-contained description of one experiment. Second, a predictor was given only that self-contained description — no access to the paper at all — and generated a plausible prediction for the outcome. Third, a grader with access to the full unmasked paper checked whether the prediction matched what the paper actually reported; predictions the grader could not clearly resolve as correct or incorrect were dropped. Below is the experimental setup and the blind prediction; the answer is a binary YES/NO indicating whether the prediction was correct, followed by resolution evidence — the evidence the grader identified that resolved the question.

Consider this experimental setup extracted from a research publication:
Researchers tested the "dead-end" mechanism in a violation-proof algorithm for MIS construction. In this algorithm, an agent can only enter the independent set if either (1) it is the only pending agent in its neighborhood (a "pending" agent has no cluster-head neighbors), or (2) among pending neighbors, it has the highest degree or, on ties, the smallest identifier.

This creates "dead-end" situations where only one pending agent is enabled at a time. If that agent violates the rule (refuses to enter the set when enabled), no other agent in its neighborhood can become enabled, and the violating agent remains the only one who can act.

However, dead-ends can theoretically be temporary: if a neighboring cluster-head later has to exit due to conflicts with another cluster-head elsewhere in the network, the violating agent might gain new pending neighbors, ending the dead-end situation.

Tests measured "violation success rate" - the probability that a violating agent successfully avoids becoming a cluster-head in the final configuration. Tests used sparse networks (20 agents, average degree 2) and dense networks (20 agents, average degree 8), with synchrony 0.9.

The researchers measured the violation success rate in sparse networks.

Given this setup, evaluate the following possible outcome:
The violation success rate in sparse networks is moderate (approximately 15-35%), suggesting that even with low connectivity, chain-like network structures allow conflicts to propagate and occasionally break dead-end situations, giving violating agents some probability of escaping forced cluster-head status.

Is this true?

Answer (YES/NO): NO